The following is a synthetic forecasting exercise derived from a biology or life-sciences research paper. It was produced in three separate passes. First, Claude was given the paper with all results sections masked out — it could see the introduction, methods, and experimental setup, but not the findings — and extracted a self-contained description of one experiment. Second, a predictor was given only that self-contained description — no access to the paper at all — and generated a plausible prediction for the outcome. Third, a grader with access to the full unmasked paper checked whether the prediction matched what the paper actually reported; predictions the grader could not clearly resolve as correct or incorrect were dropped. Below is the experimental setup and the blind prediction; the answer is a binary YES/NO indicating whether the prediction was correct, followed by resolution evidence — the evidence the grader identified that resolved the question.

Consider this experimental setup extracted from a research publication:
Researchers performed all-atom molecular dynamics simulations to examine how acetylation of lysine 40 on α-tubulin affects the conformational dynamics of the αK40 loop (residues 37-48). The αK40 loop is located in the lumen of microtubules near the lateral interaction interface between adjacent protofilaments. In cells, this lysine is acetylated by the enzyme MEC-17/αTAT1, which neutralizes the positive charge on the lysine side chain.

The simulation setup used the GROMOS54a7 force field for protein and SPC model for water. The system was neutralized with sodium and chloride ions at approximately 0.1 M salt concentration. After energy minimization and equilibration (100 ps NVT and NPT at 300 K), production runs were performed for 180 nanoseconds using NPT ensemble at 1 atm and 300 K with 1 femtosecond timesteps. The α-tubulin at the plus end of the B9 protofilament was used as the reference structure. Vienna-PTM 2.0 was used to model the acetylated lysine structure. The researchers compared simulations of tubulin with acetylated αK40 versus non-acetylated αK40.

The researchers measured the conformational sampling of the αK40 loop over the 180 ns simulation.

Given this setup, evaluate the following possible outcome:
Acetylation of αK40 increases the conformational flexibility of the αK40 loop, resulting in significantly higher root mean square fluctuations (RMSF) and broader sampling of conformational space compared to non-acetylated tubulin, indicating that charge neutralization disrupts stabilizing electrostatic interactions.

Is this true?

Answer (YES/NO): NO